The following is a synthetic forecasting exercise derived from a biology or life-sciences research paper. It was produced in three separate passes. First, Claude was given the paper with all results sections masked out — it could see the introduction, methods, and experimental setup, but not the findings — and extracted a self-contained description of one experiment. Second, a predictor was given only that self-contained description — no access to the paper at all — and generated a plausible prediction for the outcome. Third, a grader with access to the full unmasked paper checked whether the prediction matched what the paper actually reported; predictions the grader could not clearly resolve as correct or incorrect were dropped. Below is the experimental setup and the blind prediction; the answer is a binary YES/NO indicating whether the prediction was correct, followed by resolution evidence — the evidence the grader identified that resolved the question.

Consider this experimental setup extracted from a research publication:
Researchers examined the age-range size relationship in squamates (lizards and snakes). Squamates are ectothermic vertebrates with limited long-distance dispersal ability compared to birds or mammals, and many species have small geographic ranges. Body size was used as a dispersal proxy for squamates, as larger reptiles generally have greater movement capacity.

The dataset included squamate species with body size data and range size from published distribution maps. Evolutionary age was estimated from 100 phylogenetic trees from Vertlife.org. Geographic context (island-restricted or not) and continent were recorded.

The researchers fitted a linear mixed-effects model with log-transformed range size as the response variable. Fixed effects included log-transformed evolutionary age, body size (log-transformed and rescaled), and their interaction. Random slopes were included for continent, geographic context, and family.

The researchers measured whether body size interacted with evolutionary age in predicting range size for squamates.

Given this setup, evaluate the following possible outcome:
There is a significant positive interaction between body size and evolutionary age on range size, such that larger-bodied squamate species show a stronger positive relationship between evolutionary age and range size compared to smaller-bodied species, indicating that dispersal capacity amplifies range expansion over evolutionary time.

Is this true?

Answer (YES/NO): NO